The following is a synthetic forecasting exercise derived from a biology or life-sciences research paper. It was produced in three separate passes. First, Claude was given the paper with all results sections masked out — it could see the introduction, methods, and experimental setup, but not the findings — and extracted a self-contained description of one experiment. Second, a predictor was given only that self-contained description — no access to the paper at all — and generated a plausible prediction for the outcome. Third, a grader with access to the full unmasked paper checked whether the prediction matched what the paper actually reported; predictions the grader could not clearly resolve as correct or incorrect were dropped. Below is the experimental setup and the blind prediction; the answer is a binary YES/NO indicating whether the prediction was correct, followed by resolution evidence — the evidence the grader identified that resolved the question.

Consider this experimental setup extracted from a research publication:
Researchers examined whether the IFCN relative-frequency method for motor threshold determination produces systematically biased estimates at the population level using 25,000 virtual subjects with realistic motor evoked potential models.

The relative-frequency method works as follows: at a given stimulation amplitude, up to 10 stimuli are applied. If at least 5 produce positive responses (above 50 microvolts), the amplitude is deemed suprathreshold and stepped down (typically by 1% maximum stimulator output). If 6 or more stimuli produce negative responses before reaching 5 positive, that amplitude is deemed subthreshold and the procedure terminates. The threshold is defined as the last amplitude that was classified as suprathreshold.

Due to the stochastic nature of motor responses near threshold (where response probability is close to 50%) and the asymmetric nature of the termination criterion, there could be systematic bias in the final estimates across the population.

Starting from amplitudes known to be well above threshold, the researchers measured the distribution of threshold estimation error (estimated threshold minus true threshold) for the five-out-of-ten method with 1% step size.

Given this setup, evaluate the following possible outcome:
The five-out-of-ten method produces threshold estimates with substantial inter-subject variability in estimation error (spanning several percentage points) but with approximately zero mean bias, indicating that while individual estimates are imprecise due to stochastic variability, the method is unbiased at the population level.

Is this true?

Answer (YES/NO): NO